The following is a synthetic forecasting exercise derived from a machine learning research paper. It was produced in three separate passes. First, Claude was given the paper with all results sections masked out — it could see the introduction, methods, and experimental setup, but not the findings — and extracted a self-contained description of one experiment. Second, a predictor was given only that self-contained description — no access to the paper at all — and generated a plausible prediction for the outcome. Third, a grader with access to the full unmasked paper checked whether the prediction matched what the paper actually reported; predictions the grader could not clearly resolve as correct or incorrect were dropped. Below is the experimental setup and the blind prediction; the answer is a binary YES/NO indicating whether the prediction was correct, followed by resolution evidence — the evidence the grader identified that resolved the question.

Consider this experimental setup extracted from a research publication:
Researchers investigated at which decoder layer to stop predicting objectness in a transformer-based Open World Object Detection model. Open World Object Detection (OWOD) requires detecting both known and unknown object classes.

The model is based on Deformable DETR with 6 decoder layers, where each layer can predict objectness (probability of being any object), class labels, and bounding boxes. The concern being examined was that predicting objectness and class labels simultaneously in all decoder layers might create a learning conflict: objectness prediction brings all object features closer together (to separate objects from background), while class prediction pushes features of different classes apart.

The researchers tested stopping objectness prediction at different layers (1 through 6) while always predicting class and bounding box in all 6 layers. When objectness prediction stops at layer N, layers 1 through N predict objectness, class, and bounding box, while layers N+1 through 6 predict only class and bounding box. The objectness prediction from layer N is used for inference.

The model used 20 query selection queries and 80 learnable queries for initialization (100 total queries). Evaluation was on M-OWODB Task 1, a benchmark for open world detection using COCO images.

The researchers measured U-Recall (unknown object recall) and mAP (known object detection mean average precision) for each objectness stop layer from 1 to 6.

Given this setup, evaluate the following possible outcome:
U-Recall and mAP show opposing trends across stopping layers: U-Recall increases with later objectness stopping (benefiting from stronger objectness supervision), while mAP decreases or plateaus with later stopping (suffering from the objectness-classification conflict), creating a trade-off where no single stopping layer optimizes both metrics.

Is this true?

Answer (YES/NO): NO